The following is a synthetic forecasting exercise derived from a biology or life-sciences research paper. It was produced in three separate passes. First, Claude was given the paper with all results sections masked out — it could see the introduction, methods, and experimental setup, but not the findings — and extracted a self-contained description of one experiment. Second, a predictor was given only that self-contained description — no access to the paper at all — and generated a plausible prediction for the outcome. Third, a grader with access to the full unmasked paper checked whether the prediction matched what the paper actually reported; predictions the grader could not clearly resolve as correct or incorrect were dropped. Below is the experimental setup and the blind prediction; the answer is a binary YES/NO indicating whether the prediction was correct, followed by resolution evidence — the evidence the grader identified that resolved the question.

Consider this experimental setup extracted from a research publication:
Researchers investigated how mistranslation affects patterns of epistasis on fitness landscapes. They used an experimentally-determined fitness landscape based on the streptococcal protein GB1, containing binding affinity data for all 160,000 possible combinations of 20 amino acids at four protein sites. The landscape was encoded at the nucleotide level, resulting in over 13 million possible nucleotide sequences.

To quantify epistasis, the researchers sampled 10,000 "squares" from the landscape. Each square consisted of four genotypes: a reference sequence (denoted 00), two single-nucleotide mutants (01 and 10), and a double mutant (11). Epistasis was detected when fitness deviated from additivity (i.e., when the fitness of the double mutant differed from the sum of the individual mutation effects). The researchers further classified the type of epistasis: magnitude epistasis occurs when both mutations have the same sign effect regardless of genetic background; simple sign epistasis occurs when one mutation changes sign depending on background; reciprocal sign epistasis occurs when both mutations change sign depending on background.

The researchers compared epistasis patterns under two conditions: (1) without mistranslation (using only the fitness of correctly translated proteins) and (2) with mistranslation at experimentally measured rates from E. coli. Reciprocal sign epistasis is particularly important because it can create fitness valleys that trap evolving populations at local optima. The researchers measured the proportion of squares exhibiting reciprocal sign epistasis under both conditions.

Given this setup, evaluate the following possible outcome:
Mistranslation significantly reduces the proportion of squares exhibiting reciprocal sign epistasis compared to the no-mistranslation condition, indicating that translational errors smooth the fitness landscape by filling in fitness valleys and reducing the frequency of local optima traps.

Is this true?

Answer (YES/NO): NO